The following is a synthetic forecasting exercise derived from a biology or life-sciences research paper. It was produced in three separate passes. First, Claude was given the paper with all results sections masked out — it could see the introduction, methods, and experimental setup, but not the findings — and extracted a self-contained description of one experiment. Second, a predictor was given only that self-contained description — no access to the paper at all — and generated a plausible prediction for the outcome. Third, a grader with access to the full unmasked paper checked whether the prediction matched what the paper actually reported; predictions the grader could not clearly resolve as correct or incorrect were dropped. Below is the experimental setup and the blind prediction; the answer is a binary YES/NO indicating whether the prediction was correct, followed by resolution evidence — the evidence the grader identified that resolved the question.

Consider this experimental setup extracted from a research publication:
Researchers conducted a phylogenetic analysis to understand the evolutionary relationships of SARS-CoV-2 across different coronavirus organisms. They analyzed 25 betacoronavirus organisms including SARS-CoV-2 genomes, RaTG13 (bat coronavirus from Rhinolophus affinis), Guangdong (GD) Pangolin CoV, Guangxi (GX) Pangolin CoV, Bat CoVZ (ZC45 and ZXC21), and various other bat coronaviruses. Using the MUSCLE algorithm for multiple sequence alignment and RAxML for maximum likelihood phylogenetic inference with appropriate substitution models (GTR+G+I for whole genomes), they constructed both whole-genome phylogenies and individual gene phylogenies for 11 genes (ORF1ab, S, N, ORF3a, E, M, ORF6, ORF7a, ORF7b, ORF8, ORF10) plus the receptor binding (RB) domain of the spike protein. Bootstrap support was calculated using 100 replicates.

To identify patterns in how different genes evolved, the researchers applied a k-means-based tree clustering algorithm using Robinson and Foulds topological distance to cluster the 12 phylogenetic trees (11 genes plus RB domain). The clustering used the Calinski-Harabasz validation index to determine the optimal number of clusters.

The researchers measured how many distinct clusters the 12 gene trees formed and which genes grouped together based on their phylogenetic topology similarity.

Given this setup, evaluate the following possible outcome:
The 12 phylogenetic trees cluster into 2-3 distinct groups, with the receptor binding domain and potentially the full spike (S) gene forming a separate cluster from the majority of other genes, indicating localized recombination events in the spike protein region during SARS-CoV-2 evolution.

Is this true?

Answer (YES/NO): NO